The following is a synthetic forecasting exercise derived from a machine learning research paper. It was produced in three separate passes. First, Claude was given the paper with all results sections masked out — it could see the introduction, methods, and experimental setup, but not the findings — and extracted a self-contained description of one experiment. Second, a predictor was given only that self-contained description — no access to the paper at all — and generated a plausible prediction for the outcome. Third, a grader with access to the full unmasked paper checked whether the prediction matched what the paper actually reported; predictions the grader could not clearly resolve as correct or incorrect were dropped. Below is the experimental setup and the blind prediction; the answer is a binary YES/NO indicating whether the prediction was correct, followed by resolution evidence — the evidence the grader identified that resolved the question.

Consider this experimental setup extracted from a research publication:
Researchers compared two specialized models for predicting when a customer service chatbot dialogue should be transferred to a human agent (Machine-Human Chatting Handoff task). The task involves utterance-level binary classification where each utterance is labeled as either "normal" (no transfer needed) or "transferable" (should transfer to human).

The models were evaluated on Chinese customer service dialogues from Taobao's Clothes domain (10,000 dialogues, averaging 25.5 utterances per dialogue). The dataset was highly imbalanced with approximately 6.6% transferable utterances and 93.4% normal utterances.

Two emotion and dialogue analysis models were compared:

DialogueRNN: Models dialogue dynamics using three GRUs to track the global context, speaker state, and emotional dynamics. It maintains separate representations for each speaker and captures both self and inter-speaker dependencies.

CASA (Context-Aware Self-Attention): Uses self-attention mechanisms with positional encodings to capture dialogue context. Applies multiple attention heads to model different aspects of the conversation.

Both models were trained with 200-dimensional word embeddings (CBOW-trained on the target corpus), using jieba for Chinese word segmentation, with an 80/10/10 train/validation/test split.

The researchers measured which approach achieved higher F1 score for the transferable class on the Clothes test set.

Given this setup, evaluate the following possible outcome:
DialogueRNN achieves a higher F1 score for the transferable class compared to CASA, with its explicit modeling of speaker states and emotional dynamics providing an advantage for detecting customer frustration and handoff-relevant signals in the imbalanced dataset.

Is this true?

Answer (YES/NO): NO